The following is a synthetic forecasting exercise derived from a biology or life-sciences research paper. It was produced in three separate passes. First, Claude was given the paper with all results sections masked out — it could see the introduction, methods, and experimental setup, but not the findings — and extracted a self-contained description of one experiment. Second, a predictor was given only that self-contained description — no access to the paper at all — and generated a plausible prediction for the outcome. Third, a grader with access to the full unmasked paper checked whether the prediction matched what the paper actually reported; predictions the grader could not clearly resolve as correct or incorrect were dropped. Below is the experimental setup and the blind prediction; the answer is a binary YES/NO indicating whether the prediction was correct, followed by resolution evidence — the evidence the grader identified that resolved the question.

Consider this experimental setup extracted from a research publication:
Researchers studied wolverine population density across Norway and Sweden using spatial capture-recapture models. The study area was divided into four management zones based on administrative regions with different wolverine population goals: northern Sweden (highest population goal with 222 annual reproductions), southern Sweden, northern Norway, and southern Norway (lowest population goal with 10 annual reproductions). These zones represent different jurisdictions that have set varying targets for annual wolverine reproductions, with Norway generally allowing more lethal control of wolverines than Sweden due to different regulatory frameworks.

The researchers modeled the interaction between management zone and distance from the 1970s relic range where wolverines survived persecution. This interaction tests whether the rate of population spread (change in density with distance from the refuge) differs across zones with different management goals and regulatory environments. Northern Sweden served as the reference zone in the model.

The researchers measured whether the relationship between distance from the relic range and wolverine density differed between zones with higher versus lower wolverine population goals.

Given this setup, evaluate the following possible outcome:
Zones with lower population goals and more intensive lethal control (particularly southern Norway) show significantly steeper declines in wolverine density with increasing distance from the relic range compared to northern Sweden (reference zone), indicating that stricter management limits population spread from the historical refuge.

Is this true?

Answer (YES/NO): YES